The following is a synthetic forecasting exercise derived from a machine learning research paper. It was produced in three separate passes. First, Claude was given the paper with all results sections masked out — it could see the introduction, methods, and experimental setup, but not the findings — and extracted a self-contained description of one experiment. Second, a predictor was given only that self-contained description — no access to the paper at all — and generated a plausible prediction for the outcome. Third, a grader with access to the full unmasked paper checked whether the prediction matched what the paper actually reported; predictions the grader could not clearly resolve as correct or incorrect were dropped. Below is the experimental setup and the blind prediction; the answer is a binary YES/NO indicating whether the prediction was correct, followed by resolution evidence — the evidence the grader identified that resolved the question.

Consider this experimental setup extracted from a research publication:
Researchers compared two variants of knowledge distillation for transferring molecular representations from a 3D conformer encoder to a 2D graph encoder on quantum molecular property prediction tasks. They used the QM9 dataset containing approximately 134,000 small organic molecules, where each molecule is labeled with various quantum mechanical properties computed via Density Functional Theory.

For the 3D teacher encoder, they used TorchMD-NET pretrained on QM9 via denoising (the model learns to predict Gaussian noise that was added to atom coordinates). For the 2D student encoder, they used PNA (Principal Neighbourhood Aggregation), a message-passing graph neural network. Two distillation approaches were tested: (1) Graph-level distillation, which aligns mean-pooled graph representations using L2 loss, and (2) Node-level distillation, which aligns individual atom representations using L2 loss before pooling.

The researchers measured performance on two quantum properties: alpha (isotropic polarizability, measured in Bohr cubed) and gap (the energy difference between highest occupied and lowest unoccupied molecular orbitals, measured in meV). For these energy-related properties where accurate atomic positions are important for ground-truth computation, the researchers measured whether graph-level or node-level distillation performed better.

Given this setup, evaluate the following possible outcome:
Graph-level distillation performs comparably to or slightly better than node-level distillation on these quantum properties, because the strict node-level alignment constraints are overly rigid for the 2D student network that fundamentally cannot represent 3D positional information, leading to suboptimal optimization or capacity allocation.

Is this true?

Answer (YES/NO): NO